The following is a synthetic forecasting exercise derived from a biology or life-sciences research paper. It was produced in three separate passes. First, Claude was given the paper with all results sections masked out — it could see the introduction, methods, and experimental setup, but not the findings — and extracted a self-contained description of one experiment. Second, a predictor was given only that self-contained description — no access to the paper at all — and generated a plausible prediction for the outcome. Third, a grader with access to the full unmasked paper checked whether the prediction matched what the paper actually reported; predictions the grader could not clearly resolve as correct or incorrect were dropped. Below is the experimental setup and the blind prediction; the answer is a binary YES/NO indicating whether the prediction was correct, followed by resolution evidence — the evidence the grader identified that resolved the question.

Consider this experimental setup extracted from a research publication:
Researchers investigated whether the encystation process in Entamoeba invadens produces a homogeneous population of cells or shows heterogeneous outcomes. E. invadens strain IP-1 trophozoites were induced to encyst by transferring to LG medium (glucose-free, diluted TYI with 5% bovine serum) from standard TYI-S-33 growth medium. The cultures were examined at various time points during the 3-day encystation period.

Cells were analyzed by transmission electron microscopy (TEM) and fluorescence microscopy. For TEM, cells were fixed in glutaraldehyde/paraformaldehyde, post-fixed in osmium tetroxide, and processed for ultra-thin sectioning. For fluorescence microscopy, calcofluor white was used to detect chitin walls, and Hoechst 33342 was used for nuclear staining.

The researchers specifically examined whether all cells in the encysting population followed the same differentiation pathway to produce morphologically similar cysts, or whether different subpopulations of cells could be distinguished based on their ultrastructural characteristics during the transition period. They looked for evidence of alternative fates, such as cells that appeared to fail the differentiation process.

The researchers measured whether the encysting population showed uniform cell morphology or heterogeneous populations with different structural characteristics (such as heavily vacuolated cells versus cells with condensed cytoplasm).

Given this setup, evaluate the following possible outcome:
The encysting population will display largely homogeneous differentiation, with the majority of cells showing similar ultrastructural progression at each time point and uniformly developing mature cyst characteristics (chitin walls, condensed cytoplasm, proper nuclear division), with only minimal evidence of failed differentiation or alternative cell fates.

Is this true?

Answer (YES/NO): NO